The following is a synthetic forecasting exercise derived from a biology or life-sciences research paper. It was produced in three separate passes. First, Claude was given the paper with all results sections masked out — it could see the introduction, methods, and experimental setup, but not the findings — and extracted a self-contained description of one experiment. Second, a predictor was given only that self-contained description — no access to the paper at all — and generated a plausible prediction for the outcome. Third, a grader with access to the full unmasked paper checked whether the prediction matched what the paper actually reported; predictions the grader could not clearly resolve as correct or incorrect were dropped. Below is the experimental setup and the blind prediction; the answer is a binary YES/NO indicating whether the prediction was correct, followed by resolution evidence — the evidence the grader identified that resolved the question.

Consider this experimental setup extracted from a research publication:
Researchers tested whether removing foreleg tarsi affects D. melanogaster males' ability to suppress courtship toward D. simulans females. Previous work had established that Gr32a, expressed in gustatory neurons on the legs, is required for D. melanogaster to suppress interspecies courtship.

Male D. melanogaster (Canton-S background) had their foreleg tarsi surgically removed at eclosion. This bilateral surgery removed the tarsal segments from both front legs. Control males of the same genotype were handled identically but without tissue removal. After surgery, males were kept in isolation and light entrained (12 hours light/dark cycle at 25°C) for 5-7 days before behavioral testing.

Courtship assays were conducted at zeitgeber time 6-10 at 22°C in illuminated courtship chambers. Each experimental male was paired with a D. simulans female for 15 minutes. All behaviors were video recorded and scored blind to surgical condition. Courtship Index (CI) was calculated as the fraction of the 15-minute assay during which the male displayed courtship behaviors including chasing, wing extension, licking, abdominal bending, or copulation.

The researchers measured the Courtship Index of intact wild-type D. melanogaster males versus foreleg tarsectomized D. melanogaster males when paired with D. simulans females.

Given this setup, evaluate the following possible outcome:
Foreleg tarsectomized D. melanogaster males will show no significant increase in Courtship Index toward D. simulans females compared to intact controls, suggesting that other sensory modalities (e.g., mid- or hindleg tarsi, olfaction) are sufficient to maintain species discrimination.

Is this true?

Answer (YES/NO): NO